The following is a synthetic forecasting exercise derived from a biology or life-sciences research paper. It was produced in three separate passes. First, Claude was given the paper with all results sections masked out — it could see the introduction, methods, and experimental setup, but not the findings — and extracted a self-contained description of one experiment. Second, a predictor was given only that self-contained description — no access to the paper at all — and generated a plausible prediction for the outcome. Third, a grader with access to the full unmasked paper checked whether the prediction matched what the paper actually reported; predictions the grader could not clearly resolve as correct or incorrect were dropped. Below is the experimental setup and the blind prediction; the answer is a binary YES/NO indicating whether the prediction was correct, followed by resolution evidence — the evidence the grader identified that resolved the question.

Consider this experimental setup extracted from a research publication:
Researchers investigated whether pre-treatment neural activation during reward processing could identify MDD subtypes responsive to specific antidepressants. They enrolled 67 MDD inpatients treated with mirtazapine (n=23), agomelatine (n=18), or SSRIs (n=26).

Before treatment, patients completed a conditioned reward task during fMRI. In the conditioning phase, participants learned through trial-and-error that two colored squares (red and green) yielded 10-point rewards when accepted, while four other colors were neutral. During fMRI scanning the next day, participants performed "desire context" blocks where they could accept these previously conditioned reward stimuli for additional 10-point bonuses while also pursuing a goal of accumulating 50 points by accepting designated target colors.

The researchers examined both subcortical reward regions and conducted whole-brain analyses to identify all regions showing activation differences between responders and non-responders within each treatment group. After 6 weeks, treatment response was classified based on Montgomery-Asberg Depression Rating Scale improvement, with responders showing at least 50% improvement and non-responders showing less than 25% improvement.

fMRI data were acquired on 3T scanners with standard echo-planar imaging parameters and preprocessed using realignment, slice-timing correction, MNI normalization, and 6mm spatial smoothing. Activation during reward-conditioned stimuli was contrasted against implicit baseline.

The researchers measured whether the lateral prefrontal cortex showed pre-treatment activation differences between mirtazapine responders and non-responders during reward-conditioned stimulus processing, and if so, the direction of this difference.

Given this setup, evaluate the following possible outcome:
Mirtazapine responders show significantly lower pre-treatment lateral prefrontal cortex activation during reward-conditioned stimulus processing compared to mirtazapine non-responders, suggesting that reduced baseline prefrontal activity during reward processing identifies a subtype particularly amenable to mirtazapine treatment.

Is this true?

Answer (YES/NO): NO